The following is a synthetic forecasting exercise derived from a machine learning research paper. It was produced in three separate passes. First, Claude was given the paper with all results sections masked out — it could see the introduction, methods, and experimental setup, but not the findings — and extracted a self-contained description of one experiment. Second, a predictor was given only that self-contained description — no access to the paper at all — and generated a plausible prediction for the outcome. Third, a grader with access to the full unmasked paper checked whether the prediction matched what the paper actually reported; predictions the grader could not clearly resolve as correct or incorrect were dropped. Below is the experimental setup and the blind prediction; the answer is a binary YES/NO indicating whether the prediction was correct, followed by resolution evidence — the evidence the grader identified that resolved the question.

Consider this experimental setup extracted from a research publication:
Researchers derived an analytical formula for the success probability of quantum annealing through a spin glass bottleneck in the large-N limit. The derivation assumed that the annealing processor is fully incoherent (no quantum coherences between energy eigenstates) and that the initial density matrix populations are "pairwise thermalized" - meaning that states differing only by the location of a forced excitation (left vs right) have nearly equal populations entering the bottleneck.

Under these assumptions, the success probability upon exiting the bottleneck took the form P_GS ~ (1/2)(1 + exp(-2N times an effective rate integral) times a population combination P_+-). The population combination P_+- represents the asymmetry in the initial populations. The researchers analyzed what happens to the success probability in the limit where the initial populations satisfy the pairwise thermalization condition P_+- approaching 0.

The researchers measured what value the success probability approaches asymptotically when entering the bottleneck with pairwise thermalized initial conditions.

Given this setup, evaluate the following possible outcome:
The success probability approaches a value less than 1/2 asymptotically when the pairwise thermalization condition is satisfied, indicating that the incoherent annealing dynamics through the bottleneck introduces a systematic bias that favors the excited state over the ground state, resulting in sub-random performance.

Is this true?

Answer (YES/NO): NO